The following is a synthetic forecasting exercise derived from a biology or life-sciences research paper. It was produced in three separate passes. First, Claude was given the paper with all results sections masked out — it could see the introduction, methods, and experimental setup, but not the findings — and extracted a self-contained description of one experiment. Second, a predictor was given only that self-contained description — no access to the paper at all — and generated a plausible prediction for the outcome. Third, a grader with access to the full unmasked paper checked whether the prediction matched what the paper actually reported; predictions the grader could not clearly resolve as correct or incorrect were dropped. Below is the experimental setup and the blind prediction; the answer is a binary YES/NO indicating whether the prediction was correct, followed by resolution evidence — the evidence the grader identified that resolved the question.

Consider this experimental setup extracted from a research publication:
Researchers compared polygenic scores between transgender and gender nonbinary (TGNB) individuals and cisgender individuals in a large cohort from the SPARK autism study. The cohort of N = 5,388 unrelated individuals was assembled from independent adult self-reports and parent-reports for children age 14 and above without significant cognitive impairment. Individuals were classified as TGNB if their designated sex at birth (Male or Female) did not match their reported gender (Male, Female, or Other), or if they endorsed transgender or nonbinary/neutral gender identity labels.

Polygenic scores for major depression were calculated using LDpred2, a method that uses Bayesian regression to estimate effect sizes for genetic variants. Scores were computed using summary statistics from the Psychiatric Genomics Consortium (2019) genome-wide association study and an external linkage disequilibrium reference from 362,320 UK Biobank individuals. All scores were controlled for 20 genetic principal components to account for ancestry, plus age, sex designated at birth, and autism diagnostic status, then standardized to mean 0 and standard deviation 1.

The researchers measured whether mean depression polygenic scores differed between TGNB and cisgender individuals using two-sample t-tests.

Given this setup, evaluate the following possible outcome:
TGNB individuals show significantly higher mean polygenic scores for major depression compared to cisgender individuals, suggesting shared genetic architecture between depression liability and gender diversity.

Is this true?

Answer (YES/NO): NO